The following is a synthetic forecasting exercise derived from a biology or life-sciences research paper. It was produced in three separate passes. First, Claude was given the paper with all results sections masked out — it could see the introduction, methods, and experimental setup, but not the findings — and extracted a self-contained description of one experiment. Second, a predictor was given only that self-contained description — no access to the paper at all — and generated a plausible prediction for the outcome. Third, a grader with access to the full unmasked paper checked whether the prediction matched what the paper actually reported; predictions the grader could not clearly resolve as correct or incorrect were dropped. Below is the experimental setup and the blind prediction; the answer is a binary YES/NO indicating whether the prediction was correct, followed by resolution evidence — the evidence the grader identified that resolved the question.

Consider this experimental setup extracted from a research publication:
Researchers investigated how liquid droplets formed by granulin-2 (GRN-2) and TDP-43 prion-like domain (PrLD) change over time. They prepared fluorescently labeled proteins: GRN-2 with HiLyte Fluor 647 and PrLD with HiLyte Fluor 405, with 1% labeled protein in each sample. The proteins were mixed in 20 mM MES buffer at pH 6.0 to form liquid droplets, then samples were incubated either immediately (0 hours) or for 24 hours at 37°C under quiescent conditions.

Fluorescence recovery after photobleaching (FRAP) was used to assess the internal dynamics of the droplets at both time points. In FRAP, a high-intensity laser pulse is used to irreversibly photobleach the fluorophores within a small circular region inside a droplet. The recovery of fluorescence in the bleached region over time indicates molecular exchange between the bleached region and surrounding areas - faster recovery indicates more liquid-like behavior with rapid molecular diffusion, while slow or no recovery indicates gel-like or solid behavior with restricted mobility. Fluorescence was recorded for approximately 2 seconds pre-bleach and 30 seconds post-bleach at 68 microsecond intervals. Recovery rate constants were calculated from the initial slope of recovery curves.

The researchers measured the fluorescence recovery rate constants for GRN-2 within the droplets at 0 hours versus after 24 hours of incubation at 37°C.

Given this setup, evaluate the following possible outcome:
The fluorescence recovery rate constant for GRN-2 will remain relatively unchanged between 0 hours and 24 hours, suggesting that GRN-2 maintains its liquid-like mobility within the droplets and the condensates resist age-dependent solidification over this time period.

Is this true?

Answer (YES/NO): NO